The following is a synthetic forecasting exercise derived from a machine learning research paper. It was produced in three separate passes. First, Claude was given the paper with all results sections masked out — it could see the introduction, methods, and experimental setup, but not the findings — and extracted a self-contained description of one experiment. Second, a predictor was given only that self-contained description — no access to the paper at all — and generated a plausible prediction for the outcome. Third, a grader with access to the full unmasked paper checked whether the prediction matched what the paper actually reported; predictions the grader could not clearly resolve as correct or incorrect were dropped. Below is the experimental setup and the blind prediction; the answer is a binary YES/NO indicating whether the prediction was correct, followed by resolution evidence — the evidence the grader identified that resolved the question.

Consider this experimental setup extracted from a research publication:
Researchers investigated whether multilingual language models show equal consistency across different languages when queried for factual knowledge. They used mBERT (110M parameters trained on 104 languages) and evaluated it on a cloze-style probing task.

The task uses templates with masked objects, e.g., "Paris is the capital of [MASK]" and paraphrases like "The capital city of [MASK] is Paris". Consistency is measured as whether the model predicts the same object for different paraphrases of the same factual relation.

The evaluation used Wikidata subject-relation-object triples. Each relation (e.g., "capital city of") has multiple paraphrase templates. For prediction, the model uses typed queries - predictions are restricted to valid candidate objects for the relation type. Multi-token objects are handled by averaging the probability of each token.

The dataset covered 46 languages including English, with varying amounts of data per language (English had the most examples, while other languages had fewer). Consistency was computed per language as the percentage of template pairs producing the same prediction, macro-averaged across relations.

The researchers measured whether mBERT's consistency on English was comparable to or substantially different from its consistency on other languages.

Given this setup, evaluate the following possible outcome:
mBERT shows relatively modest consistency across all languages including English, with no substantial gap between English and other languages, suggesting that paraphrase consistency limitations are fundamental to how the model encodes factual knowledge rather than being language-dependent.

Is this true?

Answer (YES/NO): NO